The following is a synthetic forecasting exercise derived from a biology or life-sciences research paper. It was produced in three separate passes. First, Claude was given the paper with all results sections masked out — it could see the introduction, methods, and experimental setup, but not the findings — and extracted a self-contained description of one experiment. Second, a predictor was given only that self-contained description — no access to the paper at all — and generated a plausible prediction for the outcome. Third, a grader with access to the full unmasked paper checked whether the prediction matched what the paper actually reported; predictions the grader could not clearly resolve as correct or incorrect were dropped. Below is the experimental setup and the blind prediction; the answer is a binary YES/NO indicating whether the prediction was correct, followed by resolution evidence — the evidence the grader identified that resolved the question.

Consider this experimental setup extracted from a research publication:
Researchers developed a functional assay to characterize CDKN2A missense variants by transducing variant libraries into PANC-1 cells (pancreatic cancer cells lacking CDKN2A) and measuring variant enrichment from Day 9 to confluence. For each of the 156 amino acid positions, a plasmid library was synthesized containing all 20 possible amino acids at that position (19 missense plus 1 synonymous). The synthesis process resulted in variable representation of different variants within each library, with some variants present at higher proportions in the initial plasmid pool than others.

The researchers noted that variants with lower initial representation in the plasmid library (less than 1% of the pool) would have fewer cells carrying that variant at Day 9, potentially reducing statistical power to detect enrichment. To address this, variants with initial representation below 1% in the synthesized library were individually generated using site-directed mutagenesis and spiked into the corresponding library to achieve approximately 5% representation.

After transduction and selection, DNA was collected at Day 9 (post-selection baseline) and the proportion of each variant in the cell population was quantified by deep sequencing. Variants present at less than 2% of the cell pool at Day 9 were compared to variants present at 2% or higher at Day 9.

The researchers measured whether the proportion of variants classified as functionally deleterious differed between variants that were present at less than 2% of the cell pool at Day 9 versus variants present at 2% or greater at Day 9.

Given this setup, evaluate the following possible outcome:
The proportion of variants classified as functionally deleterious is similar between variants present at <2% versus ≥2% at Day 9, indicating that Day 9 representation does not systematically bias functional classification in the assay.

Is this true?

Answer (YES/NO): YES